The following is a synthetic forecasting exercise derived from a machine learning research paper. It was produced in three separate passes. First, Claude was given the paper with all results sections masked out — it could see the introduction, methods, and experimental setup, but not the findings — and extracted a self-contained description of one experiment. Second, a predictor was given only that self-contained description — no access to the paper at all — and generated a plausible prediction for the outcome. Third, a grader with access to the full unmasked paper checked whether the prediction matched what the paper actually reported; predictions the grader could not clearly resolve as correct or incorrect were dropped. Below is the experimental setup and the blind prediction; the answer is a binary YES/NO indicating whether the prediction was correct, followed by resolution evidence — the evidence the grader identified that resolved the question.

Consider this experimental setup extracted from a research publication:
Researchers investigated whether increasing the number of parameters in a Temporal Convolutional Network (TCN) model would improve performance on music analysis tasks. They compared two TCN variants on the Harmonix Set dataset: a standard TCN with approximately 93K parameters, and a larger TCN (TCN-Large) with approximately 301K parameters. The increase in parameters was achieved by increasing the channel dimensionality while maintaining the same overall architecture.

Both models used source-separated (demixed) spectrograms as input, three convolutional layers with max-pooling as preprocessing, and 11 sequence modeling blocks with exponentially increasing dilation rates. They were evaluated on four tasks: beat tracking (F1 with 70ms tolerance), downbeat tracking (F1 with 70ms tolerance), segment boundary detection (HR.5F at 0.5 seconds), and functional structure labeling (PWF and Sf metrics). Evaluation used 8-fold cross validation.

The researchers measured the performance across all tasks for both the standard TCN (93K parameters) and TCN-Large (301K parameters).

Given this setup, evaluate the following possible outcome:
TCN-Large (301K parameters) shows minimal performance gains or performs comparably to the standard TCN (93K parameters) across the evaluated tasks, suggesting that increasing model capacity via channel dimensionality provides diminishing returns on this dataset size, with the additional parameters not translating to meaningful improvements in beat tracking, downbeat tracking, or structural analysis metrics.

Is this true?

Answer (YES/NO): YES